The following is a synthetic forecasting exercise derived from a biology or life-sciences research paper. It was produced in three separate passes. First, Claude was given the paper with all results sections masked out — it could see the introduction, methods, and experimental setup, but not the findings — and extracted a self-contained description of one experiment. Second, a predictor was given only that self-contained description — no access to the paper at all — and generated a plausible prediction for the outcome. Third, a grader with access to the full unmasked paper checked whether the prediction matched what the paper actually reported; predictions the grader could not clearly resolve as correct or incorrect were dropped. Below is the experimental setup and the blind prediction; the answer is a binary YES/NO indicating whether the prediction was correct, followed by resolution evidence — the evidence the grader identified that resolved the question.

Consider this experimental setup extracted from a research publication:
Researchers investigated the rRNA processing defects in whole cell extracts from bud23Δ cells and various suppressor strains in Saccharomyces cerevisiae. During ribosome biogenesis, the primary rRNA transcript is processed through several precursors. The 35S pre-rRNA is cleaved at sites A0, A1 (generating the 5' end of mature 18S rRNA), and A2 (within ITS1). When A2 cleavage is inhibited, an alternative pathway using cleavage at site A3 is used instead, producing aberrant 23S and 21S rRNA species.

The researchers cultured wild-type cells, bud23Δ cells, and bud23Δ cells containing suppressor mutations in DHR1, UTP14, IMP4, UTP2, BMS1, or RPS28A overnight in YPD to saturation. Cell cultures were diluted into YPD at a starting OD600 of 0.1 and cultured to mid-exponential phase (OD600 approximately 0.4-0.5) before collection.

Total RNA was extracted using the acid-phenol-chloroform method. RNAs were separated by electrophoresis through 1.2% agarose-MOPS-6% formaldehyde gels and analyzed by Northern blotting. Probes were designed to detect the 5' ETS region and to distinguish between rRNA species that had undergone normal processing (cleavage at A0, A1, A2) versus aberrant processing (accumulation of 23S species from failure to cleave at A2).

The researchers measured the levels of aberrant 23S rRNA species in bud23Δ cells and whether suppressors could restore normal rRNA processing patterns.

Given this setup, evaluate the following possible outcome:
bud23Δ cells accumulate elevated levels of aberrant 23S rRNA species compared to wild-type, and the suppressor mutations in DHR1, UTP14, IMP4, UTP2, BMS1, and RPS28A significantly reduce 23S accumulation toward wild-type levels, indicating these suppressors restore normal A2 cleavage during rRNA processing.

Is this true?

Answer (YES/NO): NO